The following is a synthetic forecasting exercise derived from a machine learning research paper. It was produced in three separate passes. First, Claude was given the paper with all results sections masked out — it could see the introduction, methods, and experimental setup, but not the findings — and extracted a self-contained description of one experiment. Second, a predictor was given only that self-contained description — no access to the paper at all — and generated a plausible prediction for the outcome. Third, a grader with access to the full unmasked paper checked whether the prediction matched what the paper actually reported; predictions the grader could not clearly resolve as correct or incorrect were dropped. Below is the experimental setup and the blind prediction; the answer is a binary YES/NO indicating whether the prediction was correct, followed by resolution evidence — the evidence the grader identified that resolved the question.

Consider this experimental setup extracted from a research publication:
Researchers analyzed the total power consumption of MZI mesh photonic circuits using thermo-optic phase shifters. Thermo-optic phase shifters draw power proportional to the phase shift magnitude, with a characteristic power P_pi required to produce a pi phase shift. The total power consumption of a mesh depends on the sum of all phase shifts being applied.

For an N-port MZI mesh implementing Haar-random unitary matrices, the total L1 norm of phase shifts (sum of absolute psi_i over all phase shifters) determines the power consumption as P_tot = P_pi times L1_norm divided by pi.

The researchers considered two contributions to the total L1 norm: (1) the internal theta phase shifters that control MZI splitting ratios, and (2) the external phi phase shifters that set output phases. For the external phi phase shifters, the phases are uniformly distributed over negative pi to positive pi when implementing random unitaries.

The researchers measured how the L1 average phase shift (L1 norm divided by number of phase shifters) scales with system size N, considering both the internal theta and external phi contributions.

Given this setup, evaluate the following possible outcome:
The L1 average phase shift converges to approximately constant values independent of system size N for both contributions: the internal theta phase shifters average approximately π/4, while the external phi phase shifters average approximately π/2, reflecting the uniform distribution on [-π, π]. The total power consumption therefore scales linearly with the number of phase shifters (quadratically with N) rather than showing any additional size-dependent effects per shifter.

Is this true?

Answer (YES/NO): NO